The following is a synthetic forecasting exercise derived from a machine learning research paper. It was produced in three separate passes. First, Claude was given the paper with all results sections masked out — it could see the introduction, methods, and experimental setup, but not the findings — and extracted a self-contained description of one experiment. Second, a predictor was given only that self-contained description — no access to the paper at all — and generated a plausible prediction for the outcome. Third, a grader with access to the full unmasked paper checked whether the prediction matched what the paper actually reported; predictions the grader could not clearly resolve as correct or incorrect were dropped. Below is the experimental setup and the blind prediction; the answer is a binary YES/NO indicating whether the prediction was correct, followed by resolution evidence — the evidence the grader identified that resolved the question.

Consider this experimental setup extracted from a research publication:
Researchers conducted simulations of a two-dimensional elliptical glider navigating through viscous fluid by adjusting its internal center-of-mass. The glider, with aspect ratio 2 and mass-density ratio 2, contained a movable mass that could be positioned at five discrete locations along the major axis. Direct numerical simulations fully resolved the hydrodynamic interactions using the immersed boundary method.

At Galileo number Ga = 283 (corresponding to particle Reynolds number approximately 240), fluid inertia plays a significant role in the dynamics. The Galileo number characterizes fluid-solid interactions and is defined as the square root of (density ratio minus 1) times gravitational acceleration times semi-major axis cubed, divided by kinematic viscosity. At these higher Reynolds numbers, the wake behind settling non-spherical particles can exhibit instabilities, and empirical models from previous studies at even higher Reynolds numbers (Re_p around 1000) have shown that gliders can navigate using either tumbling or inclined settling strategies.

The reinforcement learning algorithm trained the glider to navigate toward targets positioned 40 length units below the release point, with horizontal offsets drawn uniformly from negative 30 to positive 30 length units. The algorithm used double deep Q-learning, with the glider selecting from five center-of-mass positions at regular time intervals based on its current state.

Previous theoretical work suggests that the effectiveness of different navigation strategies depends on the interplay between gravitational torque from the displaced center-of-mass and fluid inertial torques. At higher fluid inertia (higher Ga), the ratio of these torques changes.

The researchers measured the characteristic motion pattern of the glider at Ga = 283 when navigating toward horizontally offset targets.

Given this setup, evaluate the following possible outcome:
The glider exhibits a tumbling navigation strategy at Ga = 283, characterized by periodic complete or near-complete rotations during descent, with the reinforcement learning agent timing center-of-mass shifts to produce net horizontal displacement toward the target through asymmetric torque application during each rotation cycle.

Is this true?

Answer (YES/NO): YES